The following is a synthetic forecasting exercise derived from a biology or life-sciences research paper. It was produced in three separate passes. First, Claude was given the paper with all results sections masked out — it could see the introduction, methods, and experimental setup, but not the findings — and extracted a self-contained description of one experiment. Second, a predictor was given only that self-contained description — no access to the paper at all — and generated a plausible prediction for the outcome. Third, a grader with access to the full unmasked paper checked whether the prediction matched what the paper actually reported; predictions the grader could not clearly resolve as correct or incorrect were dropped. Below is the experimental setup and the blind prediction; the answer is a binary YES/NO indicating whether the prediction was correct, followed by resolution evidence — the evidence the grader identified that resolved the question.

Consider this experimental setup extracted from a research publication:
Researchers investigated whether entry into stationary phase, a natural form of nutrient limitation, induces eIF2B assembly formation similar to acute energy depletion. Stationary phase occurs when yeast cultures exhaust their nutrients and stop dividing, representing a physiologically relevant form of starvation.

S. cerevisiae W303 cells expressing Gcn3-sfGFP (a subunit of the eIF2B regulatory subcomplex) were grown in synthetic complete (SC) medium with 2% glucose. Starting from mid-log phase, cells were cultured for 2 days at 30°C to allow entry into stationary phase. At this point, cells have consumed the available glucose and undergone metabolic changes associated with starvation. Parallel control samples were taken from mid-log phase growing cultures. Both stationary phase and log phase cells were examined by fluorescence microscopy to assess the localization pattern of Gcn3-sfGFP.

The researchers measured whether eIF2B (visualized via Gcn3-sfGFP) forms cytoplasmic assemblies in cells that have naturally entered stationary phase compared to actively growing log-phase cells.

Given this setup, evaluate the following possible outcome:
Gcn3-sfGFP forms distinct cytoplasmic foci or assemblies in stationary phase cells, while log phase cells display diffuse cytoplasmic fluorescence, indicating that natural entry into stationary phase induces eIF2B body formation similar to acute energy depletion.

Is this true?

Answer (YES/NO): YES